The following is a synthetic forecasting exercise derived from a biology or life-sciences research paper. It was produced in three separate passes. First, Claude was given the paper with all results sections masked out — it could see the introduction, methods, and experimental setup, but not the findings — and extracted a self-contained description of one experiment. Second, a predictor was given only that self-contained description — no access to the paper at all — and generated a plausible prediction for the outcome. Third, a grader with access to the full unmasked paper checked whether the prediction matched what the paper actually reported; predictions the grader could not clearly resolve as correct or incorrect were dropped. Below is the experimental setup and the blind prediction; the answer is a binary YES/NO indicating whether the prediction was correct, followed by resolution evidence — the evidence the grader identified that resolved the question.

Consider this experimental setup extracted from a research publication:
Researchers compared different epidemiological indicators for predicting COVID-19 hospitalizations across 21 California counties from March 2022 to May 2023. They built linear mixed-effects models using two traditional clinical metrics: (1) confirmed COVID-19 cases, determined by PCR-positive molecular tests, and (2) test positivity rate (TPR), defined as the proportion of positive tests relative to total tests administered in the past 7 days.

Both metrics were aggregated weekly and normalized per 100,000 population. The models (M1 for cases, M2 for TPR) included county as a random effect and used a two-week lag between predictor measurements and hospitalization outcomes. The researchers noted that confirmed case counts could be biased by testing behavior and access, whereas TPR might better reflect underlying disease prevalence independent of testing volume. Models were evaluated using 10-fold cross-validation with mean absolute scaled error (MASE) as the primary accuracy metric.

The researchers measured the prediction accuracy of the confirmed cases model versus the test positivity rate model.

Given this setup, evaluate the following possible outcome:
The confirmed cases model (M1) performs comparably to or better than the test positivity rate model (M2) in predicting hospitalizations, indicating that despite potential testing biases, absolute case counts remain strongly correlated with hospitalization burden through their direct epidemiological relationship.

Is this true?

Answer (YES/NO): NO